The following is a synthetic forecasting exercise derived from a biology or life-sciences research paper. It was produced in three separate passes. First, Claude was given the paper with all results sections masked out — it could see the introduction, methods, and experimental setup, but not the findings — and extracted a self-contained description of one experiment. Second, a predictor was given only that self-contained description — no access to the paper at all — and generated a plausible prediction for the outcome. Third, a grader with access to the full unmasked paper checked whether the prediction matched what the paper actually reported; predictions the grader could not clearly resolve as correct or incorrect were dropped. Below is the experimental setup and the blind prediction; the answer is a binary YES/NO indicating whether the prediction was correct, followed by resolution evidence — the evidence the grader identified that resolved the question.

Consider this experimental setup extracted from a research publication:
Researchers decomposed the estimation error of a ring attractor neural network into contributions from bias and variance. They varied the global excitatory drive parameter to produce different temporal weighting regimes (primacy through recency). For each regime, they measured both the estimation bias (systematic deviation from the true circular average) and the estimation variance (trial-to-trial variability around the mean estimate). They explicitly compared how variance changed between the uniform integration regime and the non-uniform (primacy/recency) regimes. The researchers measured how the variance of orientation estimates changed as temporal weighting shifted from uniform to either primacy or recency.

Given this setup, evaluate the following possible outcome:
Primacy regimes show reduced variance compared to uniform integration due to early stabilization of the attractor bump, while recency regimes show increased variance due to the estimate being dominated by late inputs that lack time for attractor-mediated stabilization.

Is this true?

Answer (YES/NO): NO